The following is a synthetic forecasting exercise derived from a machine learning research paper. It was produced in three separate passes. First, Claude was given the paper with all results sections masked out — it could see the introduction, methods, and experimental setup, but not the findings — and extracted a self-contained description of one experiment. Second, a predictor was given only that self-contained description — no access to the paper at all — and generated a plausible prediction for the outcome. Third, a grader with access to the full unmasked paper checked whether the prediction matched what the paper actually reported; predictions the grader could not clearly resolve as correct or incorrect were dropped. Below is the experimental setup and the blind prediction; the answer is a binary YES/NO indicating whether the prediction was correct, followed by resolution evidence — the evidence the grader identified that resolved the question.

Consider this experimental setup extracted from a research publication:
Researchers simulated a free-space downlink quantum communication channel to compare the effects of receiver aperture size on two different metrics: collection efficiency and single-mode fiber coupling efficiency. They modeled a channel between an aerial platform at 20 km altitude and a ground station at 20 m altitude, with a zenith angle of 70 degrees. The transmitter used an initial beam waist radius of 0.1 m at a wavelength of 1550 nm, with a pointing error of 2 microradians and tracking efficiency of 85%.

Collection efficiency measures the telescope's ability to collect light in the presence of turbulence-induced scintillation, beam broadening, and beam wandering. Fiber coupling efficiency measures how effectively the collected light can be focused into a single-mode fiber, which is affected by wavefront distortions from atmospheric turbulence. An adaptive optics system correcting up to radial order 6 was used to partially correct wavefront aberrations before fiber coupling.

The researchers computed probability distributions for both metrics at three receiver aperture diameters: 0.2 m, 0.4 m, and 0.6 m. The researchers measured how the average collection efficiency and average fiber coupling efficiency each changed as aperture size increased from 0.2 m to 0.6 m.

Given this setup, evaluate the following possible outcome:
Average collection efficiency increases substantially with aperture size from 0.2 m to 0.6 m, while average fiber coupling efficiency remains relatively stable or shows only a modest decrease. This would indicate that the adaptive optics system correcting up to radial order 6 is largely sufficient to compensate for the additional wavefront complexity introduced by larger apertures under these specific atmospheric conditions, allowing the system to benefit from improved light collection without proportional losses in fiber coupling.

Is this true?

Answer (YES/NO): NO